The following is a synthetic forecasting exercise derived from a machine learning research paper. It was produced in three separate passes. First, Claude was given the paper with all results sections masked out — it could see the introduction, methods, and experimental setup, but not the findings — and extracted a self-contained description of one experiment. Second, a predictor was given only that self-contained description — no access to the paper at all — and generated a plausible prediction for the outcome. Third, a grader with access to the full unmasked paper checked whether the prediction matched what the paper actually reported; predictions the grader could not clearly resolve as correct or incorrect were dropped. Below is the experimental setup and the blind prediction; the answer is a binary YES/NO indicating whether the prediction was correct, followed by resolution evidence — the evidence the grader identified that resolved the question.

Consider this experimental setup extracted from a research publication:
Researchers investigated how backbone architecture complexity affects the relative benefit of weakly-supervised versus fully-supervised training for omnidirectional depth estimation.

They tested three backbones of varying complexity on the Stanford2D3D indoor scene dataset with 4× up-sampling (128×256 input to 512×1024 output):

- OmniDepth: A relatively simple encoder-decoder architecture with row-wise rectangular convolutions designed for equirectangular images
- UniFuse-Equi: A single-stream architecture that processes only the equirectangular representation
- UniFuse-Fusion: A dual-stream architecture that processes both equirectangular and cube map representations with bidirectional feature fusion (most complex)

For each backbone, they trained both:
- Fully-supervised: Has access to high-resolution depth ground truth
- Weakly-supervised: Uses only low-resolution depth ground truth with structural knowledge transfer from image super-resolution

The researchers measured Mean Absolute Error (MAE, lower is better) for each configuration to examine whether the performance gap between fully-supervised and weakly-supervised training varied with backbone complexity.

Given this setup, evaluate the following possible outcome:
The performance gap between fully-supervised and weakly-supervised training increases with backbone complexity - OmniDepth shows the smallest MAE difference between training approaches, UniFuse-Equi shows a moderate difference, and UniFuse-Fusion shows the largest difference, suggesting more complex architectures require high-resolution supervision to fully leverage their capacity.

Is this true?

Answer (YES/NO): NO